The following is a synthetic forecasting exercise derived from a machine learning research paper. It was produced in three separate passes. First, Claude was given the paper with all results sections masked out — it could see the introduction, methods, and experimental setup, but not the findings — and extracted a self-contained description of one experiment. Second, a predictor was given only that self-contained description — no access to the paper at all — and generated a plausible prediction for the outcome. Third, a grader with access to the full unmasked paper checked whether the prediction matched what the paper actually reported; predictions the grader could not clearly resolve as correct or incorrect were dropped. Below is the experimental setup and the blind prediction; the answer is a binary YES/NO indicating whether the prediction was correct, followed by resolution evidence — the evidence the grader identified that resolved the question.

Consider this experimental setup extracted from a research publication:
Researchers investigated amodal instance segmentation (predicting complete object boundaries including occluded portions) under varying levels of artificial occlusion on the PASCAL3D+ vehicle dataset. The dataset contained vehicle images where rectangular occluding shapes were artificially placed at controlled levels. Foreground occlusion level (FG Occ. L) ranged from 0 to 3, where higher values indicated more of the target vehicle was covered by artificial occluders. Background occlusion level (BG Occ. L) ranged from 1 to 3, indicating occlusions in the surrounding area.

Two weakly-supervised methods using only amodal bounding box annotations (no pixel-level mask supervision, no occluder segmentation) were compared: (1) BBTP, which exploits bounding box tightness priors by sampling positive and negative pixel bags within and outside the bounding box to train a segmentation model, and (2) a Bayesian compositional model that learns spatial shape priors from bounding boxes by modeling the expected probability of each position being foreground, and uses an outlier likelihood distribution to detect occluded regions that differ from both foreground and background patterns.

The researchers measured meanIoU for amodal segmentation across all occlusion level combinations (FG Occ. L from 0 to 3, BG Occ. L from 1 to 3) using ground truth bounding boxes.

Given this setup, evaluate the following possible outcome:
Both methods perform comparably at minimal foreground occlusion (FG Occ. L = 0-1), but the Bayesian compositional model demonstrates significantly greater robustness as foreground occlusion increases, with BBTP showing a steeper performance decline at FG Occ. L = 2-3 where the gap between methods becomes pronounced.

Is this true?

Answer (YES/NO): NO